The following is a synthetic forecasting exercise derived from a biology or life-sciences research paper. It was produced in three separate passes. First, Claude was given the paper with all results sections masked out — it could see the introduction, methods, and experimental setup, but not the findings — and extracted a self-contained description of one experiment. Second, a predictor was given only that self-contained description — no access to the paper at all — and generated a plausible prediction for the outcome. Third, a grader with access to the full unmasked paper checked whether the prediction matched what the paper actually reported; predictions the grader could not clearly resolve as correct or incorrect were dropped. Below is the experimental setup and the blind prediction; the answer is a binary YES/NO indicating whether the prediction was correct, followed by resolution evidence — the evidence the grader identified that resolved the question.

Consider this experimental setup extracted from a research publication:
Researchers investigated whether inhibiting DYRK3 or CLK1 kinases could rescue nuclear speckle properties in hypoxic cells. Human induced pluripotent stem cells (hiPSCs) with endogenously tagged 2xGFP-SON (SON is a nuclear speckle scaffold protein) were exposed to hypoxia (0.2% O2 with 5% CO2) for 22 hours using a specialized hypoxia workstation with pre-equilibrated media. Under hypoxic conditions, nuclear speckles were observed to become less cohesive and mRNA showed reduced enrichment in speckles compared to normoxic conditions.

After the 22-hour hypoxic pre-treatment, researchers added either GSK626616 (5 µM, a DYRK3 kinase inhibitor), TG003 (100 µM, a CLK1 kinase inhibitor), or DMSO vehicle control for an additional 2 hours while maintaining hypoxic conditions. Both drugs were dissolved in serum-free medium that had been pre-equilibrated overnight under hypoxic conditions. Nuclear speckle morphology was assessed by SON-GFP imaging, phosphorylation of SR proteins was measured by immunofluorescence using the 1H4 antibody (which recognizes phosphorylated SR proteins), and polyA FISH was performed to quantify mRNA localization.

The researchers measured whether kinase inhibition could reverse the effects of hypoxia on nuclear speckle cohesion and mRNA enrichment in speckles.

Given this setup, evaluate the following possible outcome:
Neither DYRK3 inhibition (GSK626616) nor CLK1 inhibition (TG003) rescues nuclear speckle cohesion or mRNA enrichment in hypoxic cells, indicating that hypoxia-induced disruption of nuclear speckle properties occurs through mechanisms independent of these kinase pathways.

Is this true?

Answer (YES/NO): NO